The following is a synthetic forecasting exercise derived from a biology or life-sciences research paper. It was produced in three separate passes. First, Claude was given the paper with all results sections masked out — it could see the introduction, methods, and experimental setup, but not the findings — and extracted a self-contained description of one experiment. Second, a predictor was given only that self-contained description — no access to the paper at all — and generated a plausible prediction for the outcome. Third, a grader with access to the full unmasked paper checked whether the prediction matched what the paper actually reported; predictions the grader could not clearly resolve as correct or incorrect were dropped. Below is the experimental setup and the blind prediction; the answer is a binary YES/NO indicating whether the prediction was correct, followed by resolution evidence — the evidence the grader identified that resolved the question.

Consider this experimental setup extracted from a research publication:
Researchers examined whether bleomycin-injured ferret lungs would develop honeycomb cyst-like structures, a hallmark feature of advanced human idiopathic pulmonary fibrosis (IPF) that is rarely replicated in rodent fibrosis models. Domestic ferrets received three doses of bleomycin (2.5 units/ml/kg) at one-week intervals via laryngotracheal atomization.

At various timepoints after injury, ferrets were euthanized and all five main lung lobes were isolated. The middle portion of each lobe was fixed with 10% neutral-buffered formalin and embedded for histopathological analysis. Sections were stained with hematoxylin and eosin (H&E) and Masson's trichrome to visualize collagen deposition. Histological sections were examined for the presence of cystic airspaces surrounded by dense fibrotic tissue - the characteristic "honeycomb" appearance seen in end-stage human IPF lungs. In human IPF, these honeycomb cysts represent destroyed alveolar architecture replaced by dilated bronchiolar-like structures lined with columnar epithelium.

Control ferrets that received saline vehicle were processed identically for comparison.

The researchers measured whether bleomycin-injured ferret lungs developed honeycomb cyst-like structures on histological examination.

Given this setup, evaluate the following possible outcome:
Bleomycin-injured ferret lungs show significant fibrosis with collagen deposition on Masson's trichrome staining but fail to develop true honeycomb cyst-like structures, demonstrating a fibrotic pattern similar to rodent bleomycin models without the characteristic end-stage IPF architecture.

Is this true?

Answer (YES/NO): NO